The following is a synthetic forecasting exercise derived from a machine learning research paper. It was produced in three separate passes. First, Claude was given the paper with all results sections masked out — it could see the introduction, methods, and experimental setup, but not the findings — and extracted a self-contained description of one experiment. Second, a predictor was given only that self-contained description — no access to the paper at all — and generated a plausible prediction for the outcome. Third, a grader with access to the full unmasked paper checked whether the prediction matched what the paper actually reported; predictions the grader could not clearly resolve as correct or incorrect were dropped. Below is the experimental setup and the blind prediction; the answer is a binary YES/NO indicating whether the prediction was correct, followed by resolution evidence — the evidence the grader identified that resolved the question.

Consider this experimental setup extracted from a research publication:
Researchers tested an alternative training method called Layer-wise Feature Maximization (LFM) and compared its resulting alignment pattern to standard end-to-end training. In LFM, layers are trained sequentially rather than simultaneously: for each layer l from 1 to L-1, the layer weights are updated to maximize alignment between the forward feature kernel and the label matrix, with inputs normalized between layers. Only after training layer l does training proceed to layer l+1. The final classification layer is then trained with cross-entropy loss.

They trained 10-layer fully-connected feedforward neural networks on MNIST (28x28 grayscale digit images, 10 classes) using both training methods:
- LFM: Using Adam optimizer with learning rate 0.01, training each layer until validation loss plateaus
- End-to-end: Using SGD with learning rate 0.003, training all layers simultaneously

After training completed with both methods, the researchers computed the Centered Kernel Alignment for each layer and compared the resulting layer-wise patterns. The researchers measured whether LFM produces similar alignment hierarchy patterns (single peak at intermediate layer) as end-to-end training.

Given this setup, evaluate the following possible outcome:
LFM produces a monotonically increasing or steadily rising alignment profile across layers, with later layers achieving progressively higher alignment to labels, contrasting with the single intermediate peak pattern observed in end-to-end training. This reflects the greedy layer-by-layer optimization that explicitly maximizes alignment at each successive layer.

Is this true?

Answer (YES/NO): NO